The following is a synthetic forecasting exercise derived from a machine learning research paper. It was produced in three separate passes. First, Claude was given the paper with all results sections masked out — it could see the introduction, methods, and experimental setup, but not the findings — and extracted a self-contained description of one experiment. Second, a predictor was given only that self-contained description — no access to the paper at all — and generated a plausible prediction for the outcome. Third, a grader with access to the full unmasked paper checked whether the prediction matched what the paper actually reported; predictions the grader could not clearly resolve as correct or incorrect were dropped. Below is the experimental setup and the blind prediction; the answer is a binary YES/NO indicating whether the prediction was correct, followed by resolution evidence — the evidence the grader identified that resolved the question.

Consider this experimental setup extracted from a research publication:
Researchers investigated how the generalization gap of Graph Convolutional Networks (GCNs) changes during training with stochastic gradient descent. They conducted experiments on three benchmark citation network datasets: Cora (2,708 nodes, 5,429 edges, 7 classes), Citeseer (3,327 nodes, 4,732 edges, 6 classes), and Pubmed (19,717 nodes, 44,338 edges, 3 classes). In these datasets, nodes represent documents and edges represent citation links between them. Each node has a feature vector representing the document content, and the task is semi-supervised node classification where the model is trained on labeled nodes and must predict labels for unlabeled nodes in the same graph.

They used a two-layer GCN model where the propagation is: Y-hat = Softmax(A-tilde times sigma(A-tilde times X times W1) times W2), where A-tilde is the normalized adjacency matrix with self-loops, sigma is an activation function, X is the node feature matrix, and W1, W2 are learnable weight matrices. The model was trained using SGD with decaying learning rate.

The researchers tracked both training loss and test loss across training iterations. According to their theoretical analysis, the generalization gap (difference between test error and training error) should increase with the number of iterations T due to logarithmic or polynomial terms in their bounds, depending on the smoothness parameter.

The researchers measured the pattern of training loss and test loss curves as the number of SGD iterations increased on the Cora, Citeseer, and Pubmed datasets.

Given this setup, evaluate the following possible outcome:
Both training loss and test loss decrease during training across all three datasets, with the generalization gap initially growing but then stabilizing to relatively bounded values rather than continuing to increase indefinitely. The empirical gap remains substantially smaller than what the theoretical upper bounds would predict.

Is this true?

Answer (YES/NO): NO